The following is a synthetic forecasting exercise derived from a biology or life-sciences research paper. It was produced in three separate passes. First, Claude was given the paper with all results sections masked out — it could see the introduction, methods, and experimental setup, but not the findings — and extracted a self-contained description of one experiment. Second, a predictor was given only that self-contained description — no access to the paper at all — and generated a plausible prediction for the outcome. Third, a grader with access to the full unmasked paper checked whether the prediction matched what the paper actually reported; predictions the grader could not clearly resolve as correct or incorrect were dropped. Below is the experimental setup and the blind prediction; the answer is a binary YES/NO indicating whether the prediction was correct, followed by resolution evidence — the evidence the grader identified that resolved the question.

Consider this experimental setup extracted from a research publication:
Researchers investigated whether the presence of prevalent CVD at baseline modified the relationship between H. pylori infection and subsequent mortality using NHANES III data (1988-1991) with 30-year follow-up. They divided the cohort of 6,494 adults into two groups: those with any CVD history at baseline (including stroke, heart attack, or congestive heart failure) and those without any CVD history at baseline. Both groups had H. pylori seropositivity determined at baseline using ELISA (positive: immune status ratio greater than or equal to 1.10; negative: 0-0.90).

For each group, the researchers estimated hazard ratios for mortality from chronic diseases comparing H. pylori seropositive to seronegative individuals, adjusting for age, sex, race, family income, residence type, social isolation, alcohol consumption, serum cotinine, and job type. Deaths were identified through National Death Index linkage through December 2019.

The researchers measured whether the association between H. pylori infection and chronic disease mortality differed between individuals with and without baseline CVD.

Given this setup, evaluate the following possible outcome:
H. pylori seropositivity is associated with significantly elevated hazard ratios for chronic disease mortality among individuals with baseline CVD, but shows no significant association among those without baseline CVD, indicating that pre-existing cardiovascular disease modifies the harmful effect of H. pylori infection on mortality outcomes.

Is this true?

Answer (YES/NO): NO